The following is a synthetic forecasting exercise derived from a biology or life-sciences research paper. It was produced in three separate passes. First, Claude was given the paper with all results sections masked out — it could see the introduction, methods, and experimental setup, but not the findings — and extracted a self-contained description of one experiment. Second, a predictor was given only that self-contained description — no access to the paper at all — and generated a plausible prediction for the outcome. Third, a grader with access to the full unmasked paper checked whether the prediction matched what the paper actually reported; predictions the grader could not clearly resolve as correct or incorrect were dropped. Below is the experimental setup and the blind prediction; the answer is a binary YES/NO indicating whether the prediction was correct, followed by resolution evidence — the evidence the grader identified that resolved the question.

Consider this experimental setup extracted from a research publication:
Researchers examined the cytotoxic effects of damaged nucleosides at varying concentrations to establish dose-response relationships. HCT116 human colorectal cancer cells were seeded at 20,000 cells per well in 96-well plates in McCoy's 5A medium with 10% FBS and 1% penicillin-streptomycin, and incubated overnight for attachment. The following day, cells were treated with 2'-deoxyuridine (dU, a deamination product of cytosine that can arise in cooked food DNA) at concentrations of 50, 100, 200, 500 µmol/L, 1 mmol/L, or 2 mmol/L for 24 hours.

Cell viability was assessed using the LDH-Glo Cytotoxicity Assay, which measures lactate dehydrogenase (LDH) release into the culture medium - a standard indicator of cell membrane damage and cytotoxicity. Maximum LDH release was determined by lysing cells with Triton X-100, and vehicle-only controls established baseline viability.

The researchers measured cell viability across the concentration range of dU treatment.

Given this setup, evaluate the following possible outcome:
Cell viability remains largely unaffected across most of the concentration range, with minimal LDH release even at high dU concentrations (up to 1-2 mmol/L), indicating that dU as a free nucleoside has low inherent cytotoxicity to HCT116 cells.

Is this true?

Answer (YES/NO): YES